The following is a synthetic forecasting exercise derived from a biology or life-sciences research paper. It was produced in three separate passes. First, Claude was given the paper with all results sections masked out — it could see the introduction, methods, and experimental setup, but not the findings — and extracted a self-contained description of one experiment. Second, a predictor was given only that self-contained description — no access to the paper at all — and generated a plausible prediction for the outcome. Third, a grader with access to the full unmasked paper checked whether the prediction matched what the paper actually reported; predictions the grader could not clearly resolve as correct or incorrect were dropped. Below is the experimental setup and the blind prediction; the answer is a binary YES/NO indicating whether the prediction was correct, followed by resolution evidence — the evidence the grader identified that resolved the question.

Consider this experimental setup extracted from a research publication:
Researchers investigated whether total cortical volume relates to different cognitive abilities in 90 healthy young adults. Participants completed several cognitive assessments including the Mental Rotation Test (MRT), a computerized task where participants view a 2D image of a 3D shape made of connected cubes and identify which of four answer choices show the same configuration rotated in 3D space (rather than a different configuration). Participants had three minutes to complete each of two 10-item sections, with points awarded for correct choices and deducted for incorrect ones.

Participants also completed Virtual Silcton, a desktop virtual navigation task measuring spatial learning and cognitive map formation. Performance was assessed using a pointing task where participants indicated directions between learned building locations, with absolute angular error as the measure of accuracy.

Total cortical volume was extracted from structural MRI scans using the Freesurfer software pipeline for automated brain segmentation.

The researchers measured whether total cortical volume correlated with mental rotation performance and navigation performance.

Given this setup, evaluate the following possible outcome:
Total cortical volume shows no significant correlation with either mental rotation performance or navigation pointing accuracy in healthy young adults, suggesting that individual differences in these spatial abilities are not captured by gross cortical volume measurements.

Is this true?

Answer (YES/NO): NO